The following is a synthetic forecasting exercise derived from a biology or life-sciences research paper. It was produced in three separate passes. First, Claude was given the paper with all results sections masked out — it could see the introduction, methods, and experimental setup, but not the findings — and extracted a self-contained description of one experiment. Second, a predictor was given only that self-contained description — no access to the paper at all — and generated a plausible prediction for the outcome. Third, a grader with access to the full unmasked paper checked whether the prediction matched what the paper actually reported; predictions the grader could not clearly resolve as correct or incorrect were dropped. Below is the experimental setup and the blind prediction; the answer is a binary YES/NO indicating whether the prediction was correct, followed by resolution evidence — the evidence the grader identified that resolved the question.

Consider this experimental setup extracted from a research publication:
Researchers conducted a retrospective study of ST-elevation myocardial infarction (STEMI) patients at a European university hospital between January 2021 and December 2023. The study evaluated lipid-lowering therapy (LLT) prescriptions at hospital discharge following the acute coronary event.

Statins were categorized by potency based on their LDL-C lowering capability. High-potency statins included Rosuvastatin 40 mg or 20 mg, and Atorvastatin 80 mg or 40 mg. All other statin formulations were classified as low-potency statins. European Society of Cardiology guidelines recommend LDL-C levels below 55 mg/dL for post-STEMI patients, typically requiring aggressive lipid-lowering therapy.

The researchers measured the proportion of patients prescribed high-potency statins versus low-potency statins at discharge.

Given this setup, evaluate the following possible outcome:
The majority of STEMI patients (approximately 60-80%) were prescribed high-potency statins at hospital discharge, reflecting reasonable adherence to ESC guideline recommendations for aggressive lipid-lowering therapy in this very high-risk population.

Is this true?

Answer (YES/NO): NO